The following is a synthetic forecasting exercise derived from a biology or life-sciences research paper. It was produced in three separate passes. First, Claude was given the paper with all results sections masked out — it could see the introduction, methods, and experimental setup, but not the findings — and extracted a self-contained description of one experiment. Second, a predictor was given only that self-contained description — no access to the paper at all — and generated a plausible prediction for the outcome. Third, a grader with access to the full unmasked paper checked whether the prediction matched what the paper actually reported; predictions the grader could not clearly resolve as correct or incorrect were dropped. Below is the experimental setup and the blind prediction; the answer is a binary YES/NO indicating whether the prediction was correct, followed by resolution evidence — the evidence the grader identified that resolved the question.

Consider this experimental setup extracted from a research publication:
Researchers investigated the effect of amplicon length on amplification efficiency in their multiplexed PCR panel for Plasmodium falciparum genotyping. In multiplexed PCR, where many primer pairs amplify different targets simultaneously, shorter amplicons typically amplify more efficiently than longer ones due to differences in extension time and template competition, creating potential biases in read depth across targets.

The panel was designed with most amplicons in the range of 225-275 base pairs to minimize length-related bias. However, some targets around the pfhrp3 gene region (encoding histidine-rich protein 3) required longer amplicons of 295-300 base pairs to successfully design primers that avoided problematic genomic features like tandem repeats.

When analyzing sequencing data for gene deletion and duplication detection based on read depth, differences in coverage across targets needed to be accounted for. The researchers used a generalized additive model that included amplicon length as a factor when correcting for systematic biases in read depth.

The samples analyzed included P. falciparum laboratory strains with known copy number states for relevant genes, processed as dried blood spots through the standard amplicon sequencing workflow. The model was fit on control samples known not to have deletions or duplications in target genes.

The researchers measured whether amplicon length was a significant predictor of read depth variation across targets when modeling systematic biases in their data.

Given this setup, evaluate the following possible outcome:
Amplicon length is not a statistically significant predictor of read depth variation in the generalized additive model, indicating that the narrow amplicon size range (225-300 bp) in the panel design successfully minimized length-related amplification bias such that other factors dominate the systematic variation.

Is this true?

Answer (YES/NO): NO